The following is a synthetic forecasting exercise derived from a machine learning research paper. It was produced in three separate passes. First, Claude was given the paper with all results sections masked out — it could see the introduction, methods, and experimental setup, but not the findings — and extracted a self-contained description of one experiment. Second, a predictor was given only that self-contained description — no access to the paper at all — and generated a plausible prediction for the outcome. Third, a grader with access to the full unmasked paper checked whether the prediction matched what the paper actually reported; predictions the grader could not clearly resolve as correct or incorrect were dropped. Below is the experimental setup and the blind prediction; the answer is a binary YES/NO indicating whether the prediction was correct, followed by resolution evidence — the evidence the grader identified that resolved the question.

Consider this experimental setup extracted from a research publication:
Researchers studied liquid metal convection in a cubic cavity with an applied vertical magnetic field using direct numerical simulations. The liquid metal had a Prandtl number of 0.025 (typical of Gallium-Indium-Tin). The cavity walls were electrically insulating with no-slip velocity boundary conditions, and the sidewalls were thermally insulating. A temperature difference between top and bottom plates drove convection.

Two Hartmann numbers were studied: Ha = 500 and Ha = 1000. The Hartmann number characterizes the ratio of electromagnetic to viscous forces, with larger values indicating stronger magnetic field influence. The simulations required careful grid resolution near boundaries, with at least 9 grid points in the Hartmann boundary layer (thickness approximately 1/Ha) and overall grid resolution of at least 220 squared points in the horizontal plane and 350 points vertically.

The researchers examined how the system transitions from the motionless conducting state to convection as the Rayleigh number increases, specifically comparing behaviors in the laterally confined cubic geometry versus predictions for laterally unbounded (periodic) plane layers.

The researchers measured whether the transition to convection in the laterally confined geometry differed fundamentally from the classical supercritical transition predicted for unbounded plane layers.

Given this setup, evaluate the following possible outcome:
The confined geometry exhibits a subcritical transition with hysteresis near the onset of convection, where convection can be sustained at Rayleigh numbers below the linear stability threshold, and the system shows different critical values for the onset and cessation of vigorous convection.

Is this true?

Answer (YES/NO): YES